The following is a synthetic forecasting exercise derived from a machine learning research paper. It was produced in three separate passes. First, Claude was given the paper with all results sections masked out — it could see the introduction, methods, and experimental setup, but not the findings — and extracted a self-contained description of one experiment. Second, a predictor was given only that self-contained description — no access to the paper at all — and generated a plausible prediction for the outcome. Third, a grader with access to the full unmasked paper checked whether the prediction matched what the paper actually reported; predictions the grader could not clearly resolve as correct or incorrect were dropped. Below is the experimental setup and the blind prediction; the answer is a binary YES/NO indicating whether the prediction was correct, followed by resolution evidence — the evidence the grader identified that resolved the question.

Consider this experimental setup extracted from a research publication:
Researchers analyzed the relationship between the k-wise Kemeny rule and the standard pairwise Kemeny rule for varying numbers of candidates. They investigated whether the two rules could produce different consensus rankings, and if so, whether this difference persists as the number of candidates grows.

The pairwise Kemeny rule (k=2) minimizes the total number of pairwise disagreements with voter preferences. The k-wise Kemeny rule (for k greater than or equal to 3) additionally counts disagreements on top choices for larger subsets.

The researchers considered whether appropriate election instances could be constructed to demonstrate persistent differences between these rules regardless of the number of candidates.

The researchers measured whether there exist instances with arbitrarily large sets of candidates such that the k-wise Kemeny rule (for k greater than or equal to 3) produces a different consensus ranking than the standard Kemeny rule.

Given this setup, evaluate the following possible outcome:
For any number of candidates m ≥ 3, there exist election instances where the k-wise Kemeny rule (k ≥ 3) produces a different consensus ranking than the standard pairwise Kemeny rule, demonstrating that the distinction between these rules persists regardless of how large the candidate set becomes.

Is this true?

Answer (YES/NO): YES